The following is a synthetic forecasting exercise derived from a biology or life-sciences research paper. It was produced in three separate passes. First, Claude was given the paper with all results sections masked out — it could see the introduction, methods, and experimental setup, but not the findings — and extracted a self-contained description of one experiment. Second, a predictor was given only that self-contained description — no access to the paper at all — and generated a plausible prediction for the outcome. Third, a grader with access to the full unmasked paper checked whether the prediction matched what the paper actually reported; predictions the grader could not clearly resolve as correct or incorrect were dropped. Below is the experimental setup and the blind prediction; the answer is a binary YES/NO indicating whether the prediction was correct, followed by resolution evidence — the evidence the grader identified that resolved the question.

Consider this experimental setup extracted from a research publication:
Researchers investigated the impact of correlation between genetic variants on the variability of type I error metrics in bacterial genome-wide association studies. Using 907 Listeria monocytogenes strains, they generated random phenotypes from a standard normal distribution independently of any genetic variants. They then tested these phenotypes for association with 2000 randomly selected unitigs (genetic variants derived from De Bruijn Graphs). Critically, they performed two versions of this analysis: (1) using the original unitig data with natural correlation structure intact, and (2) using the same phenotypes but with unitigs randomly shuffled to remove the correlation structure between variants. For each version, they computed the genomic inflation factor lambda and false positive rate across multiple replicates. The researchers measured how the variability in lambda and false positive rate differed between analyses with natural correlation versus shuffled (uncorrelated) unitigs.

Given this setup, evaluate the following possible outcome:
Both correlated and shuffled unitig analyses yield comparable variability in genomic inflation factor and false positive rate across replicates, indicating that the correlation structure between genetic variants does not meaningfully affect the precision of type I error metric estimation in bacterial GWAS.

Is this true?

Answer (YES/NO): NO